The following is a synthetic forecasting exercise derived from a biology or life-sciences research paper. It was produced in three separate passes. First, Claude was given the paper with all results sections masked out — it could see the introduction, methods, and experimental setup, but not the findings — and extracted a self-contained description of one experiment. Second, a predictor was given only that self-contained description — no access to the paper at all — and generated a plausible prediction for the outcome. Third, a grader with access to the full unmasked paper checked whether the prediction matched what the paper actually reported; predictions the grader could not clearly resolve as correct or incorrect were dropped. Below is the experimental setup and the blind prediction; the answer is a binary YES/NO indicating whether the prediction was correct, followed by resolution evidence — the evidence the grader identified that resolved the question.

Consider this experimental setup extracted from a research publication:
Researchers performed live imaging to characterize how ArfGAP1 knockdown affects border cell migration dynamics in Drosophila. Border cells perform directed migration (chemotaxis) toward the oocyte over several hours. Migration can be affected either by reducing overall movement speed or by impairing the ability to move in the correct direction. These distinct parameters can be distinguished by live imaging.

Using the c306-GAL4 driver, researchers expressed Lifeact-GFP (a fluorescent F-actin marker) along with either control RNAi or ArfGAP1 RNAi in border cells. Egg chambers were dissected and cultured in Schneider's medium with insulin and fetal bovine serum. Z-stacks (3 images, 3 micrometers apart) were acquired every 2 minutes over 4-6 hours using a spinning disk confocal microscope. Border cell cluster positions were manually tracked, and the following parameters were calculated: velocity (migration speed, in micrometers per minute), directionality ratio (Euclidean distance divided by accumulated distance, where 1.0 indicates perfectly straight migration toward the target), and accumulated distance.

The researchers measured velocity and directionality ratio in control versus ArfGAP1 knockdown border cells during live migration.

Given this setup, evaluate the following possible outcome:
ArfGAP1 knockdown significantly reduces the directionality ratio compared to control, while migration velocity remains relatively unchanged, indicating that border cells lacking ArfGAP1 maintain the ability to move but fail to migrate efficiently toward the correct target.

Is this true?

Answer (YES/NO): YES